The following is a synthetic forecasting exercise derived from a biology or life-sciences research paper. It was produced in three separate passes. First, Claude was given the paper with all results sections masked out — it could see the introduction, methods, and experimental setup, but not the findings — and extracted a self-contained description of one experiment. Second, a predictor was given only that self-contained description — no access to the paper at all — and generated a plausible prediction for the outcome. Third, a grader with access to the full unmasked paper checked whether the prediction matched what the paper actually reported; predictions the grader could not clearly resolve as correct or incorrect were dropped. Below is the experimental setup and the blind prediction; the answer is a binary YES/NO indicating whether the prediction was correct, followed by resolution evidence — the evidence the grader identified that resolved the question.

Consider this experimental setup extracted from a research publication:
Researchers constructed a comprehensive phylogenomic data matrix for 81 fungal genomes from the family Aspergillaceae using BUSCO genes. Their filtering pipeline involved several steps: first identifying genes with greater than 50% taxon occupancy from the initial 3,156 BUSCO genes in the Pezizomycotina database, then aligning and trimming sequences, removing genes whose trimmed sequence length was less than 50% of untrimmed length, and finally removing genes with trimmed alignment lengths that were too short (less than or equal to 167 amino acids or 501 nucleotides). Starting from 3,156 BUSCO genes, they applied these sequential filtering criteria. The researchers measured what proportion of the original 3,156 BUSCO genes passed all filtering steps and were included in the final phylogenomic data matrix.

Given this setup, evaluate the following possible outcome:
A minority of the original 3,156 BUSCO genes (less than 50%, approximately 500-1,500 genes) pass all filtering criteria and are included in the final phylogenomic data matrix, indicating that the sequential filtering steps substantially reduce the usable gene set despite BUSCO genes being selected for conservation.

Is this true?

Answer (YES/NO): NO